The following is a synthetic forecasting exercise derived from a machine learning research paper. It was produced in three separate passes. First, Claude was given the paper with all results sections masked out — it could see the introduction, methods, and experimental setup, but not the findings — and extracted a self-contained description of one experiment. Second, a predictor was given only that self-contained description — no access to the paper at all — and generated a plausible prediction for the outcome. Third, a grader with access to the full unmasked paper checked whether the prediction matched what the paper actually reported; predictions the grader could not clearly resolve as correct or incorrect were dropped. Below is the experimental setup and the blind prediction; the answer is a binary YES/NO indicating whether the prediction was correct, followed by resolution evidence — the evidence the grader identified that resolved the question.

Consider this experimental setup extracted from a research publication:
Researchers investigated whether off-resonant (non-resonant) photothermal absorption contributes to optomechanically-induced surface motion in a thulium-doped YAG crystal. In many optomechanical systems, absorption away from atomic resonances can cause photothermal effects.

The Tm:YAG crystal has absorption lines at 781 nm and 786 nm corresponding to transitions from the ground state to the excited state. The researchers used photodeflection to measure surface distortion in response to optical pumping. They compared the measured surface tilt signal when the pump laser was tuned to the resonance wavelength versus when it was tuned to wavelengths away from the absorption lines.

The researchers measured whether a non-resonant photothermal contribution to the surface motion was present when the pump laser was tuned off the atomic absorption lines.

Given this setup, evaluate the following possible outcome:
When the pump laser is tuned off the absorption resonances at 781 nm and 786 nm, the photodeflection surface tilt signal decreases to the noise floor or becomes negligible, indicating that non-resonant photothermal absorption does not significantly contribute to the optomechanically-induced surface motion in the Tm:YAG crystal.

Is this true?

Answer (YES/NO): YES